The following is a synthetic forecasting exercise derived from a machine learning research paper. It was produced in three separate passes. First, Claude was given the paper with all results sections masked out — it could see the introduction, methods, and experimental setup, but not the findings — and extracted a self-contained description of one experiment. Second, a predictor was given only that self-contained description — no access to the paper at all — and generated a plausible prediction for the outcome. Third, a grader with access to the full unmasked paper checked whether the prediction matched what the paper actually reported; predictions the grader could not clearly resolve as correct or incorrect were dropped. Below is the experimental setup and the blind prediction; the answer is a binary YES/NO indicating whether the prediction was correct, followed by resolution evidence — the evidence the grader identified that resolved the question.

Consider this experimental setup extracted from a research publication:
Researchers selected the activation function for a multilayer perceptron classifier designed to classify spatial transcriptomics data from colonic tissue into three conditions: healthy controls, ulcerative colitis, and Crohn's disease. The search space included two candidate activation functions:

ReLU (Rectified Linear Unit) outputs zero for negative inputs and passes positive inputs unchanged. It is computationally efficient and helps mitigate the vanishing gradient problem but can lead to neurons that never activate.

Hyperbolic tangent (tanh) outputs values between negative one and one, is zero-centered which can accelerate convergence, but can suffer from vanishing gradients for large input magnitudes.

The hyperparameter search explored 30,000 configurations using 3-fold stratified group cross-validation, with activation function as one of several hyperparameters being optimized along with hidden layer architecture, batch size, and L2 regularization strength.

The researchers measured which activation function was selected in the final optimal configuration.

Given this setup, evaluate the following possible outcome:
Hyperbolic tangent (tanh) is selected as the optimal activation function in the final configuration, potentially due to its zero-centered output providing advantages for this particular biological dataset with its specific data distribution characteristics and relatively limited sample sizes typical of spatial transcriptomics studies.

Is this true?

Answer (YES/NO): NO